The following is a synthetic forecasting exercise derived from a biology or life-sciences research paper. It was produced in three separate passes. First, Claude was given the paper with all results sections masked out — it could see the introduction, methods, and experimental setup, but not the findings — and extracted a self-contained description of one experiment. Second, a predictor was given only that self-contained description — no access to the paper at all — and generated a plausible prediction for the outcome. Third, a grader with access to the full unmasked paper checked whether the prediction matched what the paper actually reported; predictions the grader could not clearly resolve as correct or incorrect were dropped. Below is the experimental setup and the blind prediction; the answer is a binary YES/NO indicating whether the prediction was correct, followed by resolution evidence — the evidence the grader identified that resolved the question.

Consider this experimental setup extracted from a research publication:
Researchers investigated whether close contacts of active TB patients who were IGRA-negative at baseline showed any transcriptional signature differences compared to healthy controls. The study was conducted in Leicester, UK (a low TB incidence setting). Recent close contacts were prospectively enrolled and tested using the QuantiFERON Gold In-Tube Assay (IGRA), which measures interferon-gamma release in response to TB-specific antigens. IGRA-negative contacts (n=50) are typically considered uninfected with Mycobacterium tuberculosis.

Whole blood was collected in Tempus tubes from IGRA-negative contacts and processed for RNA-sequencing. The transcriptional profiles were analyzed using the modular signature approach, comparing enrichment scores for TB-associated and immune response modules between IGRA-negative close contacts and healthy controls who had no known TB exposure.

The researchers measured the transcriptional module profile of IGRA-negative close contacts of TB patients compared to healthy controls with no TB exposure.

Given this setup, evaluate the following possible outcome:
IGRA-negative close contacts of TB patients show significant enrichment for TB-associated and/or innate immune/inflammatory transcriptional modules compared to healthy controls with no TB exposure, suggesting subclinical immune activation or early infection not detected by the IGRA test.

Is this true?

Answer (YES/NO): YES